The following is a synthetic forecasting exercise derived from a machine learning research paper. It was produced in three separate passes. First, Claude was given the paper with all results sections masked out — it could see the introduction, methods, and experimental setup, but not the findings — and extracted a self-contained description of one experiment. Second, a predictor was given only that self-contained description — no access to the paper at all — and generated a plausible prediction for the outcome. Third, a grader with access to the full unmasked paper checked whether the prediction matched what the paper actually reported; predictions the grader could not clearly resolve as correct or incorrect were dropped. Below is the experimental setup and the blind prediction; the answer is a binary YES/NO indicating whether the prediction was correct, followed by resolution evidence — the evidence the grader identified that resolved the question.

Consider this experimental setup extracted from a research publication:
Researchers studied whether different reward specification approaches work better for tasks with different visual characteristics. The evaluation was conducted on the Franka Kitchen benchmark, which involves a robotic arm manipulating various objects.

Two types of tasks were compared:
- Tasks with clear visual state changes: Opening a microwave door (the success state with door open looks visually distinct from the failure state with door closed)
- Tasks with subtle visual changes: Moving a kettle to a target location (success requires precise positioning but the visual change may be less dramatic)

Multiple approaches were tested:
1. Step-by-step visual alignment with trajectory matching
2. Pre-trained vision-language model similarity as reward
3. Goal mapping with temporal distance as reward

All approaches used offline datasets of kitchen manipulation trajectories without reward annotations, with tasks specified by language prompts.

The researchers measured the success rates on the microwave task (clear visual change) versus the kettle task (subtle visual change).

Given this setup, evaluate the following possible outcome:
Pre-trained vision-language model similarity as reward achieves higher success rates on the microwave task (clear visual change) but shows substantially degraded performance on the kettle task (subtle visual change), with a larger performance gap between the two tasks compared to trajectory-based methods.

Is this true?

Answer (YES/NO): NO